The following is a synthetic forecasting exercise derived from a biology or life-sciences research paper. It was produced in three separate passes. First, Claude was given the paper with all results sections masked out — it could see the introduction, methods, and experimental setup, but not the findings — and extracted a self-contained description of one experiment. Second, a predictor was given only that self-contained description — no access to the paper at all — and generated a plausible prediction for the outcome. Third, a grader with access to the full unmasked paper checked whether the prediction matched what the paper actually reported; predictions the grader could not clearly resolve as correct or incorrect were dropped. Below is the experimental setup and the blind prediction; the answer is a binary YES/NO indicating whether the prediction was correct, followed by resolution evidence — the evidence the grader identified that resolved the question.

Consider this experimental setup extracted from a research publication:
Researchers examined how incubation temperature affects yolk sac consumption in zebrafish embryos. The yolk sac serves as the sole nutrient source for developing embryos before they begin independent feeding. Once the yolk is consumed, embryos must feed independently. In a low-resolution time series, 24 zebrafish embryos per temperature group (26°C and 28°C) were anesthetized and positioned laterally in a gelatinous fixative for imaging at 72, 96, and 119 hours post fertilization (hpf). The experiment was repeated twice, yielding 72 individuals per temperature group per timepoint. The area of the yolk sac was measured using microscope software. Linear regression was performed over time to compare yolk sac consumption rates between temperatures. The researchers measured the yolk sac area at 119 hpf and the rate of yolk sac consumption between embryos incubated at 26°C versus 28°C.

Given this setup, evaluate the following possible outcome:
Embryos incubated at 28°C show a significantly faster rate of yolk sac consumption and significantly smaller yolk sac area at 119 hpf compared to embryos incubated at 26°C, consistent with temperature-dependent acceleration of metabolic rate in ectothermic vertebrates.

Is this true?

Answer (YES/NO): YES